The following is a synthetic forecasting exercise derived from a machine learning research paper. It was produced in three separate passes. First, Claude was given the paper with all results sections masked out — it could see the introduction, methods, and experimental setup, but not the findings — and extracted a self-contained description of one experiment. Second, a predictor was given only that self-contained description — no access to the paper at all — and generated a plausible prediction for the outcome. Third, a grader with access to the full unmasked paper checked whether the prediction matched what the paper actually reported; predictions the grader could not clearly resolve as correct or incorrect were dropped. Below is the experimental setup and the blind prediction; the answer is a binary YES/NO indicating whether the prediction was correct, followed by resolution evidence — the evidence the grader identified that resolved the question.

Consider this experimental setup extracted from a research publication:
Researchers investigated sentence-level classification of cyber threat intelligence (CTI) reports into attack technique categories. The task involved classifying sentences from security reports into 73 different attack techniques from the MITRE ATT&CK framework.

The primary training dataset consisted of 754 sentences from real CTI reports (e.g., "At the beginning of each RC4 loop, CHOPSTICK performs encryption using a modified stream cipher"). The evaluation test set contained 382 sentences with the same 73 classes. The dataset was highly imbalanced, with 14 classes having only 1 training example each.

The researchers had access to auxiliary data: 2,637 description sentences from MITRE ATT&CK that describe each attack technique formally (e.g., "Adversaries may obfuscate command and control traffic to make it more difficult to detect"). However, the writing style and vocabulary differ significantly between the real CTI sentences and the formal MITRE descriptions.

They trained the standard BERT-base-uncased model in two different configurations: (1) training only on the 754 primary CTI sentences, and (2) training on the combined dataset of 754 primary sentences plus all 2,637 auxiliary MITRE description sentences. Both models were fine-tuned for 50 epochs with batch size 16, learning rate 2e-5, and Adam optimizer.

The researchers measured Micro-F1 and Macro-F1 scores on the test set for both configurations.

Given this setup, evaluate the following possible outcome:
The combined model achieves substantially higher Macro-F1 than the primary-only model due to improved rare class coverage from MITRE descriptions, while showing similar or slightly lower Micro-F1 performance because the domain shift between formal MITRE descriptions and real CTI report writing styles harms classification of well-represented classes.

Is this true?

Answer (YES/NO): NO